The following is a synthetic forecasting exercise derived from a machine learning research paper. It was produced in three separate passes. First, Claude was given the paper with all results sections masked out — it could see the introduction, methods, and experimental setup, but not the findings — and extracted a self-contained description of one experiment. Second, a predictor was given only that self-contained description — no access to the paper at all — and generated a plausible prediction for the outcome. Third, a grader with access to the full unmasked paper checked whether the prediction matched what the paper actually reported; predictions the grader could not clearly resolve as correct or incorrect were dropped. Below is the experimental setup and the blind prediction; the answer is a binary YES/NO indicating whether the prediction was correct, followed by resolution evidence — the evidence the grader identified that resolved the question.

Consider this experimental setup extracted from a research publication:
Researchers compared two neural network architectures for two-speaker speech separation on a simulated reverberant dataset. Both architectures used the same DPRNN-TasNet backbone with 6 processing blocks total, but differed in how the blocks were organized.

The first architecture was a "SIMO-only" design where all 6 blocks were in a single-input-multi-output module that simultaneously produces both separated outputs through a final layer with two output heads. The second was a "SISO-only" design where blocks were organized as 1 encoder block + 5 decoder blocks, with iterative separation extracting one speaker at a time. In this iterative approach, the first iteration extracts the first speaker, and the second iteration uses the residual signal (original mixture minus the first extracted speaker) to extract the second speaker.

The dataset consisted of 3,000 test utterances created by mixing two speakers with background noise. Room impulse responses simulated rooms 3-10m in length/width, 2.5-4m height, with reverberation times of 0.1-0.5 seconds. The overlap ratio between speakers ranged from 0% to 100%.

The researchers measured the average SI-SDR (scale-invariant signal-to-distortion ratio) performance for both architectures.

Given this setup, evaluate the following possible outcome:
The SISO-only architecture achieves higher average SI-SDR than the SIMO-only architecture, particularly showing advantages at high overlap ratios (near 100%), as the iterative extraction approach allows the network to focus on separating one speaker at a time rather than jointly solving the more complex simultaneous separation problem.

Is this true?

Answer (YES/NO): NO